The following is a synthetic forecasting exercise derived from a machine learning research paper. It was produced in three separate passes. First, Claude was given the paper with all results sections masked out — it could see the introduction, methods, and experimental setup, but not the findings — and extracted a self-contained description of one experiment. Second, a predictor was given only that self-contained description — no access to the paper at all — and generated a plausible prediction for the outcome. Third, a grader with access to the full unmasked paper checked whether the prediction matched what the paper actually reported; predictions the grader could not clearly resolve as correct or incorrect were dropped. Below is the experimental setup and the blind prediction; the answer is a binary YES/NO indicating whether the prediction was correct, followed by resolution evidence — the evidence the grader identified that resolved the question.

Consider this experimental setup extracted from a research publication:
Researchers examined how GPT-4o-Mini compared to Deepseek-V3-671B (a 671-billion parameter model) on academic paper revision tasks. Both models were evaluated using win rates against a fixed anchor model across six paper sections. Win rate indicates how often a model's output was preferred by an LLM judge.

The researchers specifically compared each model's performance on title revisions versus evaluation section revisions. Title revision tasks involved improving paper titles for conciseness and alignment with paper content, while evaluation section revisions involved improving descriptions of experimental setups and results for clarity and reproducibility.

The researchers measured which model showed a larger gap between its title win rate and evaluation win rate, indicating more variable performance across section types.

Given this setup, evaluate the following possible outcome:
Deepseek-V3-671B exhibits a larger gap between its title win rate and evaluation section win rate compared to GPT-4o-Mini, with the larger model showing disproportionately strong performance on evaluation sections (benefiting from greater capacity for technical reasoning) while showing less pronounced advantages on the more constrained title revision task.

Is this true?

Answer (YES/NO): YES